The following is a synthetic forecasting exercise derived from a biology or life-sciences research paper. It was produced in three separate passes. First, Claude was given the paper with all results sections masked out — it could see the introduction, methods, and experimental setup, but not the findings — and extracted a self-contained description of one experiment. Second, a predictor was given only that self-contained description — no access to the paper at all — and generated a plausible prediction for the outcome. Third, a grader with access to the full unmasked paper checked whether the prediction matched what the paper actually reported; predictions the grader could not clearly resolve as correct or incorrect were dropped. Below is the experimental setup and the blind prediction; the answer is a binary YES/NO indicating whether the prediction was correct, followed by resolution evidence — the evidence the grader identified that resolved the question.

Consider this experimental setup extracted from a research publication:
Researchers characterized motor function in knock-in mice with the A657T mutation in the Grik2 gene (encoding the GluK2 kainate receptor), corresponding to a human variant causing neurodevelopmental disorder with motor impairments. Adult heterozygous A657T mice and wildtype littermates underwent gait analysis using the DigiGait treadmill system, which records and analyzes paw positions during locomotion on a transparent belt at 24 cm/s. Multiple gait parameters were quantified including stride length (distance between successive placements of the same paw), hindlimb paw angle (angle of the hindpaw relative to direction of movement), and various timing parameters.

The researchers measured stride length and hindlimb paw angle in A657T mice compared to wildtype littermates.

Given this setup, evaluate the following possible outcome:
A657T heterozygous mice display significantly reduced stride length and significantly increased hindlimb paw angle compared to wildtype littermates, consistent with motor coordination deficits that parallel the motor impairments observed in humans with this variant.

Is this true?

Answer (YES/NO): NO